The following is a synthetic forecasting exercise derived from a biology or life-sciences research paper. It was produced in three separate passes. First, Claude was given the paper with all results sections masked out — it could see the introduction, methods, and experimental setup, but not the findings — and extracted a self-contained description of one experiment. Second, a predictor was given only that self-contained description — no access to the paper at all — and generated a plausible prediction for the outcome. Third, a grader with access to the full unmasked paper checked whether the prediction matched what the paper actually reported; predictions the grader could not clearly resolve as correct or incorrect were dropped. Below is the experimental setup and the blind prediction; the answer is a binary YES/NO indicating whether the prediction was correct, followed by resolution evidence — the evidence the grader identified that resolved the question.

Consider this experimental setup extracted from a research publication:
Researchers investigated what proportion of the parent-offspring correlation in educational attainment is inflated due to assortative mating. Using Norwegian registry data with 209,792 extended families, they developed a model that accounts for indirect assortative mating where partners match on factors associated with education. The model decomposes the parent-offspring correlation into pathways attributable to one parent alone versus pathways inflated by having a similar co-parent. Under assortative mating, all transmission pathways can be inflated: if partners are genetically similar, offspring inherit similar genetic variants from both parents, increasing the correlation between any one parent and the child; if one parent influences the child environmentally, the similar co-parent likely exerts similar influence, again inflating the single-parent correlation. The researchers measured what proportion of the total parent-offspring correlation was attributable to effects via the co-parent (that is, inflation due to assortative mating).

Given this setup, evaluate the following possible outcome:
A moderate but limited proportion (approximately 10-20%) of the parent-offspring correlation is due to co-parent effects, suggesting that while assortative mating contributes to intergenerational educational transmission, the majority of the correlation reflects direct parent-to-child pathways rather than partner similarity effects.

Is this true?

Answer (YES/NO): NO